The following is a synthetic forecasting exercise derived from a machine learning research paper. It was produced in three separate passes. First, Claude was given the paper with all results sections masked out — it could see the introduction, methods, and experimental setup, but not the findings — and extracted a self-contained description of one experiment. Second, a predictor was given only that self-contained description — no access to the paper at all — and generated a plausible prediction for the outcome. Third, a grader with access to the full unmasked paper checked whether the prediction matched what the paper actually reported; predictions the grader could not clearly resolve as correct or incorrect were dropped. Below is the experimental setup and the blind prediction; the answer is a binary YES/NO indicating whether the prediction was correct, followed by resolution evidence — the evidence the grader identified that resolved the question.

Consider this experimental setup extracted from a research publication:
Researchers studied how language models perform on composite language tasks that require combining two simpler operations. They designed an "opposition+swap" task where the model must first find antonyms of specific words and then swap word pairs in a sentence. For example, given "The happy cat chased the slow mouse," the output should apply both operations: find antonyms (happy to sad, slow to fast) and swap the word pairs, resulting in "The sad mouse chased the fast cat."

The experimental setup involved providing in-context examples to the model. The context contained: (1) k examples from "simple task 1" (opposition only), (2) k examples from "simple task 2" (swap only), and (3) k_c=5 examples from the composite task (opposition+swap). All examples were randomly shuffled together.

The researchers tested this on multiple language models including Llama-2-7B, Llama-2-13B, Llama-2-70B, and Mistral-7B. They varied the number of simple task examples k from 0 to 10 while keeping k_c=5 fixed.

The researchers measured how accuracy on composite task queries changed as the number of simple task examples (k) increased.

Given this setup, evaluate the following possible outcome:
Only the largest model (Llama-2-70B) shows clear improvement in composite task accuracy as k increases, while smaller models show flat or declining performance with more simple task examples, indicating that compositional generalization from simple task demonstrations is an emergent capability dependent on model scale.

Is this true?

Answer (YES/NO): NO